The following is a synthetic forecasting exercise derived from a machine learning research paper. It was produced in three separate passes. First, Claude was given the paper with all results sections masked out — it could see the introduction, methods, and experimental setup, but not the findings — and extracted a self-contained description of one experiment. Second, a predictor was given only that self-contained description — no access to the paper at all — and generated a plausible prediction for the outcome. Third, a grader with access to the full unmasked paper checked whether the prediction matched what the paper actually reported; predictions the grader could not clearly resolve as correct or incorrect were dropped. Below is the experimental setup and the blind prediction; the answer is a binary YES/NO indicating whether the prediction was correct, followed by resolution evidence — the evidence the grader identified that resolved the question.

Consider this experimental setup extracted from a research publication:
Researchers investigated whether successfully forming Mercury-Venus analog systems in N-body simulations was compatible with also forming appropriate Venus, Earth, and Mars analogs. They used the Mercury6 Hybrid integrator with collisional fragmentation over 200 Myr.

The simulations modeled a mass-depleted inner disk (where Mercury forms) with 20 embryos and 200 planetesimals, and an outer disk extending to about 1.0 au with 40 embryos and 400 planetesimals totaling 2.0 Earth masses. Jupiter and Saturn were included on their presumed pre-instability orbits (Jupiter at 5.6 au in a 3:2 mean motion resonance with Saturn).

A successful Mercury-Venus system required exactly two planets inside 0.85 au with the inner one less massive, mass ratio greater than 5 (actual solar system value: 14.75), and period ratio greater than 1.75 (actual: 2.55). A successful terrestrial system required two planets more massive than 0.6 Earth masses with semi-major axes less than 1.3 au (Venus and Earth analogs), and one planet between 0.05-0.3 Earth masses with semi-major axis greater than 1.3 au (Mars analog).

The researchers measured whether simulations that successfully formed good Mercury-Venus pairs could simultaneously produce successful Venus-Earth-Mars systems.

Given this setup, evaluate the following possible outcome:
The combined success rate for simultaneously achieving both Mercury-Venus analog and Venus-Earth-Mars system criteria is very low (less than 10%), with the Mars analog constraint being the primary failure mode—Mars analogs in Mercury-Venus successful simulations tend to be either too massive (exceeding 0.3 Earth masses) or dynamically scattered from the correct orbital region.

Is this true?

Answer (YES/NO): NO